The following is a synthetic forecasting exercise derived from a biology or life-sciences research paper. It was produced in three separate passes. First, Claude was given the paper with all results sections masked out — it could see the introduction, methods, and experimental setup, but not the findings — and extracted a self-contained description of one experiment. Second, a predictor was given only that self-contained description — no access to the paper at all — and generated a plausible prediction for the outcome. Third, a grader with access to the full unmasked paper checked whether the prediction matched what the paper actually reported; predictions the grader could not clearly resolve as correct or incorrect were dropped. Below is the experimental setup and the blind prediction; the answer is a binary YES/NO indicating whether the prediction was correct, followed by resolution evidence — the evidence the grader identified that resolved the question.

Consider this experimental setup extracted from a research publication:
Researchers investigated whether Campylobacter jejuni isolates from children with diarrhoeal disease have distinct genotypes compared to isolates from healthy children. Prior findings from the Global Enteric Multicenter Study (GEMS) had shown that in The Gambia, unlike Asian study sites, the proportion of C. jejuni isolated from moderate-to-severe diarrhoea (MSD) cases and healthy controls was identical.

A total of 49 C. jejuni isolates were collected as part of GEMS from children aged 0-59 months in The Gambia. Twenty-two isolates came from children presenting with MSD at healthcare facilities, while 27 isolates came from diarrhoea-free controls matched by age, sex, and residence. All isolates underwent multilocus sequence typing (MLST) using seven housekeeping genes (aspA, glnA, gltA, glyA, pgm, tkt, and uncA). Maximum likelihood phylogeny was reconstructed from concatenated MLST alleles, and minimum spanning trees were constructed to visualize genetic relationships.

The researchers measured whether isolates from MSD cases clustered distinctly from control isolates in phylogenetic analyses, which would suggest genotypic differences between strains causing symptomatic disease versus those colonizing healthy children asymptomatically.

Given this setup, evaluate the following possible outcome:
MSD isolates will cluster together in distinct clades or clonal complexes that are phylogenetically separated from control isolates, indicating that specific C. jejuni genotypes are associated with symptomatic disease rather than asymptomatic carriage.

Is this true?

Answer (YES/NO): NO